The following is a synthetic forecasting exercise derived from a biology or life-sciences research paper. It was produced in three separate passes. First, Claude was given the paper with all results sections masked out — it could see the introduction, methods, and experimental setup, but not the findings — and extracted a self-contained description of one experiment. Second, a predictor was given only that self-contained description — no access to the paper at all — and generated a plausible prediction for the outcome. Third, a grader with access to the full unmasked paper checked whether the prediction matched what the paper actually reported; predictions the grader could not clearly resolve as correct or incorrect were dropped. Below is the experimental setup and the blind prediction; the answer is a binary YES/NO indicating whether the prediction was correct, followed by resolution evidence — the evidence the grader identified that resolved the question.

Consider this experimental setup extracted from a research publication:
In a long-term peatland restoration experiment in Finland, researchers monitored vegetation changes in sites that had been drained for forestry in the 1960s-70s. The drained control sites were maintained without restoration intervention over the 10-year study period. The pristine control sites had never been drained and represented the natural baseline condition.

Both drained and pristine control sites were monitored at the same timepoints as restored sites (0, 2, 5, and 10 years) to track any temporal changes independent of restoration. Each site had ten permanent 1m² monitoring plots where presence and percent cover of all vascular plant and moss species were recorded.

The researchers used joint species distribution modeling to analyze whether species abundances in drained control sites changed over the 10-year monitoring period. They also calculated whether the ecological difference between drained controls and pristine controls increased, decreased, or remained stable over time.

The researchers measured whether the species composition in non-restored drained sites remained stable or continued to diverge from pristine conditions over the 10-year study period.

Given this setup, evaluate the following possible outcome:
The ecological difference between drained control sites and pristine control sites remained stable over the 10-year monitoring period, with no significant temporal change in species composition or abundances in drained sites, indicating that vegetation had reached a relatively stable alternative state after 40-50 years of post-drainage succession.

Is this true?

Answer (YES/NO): NO